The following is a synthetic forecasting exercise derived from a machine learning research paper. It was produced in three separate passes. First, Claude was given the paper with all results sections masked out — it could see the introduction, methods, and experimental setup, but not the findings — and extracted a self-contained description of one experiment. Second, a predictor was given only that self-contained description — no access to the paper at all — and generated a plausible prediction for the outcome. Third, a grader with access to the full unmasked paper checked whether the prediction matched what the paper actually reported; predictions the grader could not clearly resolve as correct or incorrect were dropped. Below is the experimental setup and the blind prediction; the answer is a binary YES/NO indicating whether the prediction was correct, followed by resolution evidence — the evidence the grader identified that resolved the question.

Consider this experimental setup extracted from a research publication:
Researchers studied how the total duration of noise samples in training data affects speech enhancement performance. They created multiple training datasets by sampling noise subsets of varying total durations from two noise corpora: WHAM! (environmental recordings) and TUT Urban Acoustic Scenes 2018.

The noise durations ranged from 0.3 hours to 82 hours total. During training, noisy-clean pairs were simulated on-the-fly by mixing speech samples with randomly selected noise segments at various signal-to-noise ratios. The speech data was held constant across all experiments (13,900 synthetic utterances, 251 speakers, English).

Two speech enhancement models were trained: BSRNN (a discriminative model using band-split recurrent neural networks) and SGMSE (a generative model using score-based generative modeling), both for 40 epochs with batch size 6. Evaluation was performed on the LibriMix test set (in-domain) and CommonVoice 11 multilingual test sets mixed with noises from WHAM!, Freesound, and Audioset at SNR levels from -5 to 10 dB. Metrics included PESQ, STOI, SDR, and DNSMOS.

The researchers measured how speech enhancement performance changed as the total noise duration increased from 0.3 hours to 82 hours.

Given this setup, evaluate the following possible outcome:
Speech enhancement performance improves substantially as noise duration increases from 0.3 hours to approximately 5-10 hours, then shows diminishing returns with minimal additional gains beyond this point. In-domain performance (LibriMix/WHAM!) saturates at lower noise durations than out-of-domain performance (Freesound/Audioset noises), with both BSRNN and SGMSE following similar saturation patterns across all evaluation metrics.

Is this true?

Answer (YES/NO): NO